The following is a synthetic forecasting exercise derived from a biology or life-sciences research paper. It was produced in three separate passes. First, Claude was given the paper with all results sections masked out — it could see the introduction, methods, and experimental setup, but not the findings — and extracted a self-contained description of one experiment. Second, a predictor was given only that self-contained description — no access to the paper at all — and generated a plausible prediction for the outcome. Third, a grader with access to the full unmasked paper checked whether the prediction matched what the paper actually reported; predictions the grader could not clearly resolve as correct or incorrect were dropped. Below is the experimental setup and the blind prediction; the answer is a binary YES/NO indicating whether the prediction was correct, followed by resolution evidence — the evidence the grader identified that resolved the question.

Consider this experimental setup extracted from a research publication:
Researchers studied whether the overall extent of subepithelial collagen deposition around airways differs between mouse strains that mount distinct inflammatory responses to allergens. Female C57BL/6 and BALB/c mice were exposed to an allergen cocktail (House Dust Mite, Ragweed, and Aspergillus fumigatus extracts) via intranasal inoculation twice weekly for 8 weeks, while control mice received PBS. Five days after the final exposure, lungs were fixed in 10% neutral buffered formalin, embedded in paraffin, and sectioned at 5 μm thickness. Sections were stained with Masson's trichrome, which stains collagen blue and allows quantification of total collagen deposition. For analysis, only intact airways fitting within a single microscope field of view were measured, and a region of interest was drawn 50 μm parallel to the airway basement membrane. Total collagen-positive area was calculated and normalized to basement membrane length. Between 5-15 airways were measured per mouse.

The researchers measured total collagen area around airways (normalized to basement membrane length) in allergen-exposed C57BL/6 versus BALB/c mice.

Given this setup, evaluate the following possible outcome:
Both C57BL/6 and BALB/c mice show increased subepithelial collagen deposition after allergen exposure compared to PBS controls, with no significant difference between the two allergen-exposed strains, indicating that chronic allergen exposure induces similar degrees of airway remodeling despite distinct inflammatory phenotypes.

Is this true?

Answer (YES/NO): YES